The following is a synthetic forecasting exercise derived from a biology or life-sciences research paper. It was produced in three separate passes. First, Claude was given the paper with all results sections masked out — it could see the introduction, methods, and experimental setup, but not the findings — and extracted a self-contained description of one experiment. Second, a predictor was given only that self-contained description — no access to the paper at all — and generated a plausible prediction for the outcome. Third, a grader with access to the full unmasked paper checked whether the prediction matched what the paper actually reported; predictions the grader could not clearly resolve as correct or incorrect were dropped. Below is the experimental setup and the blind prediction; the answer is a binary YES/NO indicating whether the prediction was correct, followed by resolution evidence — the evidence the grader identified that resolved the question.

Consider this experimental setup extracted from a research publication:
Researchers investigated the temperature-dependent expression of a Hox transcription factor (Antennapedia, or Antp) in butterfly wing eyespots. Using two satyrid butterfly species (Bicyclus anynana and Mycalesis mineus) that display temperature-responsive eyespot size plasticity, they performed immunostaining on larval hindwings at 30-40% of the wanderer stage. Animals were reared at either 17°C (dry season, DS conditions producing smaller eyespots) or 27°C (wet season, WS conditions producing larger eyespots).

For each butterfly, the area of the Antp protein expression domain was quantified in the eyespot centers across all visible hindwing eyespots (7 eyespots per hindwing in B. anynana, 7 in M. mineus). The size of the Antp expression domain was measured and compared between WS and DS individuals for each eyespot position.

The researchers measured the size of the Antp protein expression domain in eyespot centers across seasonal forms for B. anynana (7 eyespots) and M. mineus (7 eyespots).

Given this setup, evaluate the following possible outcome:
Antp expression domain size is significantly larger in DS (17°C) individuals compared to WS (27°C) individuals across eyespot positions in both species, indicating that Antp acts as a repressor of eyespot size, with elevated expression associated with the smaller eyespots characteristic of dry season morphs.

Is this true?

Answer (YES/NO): NO